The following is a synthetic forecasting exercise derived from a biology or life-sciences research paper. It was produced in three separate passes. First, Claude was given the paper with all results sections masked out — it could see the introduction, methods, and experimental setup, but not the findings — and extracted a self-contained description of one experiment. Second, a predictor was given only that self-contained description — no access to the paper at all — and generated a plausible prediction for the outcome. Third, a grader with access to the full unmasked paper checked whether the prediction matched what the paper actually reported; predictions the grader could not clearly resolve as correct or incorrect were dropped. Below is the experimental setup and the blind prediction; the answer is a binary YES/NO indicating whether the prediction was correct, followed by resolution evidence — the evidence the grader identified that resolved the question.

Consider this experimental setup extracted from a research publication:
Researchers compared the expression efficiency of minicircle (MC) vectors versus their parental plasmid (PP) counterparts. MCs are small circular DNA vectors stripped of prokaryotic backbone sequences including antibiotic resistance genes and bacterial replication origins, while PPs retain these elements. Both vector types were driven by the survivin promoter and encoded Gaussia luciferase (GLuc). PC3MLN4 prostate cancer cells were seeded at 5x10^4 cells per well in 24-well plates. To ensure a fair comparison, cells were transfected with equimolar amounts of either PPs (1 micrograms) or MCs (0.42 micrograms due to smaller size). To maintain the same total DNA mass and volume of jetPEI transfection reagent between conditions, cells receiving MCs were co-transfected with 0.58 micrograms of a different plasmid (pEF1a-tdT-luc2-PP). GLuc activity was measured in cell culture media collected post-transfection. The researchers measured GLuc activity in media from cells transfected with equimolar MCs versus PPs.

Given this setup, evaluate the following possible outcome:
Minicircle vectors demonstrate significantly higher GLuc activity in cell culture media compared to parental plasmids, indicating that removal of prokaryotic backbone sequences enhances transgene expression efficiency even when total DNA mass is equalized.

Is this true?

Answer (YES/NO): YES